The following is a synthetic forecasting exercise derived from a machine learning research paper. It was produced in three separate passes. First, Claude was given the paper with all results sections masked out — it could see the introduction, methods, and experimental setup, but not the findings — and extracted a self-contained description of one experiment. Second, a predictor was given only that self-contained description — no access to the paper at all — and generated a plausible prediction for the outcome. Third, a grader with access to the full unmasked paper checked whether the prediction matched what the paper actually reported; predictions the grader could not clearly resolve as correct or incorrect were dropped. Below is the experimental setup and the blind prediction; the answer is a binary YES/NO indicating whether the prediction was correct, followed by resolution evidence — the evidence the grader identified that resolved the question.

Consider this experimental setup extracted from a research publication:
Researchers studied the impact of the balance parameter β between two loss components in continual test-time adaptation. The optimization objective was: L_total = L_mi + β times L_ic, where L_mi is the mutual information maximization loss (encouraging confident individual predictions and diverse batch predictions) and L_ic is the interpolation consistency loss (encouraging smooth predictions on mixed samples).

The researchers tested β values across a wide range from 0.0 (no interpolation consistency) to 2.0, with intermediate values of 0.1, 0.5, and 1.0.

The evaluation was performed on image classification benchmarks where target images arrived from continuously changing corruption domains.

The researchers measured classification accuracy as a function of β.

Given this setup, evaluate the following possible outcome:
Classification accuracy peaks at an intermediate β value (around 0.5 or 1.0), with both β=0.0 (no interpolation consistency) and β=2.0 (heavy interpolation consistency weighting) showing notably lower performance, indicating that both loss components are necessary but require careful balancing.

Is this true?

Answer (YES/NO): NO